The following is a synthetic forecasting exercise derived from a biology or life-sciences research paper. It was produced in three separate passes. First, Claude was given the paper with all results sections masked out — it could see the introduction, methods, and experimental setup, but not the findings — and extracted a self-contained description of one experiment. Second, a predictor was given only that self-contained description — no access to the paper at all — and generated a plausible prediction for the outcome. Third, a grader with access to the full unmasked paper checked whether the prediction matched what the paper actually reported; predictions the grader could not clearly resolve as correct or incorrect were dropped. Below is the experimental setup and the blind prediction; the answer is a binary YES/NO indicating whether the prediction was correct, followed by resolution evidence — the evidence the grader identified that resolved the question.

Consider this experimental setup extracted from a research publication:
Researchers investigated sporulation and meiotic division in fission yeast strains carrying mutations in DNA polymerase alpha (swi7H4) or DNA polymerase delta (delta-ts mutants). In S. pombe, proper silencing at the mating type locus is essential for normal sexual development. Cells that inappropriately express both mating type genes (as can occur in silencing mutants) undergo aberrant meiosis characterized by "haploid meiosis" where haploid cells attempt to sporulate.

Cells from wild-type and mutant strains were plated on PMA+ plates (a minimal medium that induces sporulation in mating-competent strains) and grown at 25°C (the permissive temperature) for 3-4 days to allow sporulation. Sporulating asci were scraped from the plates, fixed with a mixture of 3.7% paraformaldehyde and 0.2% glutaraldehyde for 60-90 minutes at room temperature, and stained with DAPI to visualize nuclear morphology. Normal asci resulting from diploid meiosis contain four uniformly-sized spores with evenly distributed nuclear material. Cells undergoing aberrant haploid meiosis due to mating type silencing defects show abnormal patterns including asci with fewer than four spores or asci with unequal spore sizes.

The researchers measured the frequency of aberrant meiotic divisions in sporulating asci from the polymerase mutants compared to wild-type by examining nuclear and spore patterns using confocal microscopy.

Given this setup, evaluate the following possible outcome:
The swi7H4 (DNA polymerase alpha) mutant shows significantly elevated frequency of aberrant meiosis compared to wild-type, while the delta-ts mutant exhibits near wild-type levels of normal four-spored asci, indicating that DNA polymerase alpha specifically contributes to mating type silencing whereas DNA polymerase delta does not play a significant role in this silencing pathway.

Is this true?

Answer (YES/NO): NO